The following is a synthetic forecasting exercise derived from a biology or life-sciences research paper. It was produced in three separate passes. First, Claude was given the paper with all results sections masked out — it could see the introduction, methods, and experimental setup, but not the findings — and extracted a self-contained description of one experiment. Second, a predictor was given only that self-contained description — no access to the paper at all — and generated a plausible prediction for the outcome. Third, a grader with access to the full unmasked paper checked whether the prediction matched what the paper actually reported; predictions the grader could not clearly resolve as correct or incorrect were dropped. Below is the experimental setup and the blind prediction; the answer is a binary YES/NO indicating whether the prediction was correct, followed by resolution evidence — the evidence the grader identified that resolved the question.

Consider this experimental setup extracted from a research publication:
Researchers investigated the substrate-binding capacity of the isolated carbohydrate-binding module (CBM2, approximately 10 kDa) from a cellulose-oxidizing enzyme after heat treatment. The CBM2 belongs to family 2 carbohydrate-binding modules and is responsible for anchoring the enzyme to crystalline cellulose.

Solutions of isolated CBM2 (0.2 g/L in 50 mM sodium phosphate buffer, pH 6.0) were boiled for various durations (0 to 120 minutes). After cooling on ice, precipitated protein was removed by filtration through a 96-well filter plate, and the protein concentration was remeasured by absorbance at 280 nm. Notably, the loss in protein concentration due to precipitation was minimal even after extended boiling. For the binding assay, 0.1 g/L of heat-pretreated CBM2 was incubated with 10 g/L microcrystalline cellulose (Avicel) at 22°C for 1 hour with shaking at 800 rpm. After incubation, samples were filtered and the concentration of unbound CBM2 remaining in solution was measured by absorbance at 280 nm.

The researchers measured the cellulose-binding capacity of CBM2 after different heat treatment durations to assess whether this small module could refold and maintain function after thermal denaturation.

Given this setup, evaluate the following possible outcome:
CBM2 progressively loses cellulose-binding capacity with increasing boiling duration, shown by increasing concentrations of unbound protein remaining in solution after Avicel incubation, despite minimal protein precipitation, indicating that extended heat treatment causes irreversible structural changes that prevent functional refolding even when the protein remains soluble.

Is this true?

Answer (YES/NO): NO